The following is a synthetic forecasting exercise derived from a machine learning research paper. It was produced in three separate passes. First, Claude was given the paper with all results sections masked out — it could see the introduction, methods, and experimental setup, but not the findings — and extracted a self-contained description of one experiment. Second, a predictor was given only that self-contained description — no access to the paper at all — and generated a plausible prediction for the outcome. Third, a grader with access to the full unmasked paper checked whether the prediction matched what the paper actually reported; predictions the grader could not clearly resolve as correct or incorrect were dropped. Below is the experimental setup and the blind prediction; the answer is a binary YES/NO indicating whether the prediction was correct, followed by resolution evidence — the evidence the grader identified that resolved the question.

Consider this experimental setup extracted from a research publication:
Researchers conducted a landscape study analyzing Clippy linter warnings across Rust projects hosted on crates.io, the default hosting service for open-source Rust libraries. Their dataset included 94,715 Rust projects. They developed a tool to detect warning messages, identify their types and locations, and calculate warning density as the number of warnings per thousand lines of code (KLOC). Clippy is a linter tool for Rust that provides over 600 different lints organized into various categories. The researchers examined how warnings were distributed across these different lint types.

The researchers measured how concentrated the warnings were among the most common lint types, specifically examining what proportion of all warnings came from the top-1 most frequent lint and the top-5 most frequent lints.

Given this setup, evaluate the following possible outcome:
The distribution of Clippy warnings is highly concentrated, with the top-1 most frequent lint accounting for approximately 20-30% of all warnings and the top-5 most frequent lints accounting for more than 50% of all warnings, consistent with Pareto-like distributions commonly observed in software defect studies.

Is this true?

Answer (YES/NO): NO